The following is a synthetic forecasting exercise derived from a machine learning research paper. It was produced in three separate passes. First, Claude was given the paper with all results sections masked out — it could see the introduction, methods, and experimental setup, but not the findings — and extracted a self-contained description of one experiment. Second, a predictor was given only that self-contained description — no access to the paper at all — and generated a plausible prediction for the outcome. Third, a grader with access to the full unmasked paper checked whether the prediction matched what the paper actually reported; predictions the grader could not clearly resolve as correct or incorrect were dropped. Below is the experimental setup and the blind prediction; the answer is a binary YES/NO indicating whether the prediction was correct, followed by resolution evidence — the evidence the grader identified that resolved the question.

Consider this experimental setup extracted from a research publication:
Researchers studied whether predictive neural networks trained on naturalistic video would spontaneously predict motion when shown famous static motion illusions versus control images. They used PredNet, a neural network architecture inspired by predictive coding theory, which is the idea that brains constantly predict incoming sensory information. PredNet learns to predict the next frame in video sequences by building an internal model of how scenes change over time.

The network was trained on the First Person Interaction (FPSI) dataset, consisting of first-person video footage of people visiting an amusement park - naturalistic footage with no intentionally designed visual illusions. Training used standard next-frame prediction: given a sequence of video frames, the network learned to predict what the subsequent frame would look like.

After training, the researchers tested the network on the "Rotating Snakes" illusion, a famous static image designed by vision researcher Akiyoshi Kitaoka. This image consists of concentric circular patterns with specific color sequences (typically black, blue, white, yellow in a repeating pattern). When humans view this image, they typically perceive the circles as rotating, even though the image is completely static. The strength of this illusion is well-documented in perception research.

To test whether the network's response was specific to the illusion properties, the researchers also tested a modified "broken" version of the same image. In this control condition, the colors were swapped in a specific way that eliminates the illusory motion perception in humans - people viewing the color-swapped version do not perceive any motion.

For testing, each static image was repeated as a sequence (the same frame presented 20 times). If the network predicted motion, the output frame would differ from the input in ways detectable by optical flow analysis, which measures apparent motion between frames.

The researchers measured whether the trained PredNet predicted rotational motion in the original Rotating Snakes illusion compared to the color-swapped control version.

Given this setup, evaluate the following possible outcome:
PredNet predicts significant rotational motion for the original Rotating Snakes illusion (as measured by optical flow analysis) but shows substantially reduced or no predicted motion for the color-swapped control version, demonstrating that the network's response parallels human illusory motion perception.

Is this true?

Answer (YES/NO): YES